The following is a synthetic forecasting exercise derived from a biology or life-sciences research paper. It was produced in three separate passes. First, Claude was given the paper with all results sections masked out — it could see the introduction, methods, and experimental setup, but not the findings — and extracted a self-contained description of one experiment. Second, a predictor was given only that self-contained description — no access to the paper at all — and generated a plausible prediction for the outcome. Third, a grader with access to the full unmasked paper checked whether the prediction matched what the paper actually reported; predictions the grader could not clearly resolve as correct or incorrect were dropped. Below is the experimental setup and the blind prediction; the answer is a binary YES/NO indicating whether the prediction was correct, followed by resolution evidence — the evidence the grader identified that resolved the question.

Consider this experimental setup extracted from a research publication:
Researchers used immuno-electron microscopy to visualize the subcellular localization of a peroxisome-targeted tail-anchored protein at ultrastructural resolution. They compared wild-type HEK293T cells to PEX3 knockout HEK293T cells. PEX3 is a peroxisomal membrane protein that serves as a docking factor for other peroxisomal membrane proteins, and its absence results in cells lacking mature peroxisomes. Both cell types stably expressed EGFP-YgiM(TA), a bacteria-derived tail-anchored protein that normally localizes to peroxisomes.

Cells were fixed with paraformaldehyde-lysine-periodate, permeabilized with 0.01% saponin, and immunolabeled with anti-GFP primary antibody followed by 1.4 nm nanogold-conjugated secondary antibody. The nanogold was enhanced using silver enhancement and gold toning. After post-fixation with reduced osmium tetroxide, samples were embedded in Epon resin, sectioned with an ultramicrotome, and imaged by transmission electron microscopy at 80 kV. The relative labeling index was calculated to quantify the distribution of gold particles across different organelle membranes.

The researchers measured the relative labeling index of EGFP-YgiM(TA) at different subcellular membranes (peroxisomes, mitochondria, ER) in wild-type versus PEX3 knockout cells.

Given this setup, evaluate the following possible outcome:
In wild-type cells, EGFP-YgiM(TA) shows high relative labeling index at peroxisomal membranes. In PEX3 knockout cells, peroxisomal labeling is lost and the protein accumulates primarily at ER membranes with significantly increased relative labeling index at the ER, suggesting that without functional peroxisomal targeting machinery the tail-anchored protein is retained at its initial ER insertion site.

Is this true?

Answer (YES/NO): NO